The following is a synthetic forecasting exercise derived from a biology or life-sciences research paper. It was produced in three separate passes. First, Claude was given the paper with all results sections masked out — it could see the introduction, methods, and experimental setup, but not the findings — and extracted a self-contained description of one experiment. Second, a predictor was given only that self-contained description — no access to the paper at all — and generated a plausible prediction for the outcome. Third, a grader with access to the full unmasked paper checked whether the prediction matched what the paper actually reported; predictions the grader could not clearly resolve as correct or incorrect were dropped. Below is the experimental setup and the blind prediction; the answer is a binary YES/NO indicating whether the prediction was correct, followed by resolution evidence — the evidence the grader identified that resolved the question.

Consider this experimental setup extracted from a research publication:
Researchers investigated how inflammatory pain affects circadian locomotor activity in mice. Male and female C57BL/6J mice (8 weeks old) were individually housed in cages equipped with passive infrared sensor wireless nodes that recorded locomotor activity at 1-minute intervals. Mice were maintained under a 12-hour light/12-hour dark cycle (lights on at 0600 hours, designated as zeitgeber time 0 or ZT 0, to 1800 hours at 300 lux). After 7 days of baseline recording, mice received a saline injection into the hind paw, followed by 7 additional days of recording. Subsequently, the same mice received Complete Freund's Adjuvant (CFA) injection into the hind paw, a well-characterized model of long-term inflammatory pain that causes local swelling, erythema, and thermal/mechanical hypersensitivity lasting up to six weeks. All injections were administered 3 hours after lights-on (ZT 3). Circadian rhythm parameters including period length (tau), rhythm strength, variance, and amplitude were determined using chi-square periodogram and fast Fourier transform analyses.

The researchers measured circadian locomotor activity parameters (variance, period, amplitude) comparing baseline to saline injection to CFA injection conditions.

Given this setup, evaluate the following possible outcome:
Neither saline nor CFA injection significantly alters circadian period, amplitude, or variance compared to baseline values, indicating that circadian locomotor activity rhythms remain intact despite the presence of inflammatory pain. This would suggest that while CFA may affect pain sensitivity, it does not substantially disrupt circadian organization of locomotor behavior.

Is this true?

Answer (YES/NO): NO